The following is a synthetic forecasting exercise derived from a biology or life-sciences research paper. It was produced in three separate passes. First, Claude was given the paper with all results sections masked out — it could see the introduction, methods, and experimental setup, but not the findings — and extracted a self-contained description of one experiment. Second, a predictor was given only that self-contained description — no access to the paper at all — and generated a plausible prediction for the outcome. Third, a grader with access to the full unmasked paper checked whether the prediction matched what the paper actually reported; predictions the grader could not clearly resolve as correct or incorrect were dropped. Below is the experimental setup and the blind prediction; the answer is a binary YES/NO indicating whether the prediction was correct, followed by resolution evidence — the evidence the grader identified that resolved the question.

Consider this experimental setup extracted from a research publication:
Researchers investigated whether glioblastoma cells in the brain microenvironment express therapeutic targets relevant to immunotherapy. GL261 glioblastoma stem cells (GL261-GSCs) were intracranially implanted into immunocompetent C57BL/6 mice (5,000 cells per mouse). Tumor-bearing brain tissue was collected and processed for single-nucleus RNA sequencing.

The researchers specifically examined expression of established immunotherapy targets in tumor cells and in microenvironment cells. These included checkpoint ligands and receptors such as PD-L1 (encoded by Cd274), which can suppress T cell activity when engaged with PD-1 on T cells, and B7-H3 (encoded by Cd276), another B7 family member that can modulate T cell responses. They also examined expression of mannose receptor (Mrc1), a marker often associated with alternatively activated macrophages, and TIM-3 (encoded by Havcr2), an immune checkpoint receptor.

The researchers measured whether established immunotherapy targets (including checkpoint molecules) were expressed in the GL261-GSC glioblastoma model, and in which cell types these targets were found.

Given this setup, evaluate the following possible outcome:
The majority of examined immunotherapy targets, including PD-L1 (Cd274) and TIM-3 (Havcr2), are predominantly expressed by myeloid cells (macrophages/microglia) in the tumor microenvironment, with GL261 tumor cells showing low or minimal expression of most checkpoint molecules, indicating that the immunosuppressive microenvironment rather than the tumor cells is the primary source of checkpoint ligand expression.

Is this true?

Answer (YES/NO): NO